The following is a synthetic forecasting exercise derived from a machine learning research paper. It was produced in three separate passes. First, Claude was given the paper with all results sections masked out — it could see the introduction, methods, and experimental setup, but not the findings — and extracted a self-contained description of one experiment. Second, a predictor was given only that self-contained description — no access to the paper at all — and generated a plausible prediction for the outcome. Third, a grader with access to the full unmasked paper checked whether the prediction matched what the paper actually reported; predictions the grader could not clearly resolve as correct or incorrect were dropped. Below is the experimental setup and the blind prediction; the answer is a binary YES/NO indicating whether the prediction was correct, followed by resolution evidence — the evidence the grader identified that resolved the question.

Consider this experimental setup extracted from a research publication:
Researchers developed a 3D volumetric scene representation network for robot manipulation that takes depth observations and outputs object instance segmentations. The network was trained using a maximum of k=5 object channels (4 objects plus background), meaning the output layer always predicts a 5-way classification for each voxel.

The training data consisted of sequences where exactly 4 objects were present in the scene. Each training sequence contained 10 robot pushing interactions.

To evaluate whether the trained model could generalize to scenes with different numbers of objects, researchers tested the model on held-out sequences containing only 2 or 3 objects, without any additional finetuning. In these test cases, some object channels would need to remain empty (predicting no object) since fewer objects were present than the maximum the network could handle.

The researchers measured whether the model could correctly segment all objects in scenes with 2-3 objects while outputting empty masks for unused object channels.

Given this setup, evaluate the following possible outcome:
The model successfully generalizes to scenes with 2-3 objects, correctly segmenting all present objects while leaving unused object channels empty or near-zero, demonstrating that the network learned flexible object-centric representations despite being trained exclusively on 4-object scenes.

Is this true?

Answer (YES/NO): YES